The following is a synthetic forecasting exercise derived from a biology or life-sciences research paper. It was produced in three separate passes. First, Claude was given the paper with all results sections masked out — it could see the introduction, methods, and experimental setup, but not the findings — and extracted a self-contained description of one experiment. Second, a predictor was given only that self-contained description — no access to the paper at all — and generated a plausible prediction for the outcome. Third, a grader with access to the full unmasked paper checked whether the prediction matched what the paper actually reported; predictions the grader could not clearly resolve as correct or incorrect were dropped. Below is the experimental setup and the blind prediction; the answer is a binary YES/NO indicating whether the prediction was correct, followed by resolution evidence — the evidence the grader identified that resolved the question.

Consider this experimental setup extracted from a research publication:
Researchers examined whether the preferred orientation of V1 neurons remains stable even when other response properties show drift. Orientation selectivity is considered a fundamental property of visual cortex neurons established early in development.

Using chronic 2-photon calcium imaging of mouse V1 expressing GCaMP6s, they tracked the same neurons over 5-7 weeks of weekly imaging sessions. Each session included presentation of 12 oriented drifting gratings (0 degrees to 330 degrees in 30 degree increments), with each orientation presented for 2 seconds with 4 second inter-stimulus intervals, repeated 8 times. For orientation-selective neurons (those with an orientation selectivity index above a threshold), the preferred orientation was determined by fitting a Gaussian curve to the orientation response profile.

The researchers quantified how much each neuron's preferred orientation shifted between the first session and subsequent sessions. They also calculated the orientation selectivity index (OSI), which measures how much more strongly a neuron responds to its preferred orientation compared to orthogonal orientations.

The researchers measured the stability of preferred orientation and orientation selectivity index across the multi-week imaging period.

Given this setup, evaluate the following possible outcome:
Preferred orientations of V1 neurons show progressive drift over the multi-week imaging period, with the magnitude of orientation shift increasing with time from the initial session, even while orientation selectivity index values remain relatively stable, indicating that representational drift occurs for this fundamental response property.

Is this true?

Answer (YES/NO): NO